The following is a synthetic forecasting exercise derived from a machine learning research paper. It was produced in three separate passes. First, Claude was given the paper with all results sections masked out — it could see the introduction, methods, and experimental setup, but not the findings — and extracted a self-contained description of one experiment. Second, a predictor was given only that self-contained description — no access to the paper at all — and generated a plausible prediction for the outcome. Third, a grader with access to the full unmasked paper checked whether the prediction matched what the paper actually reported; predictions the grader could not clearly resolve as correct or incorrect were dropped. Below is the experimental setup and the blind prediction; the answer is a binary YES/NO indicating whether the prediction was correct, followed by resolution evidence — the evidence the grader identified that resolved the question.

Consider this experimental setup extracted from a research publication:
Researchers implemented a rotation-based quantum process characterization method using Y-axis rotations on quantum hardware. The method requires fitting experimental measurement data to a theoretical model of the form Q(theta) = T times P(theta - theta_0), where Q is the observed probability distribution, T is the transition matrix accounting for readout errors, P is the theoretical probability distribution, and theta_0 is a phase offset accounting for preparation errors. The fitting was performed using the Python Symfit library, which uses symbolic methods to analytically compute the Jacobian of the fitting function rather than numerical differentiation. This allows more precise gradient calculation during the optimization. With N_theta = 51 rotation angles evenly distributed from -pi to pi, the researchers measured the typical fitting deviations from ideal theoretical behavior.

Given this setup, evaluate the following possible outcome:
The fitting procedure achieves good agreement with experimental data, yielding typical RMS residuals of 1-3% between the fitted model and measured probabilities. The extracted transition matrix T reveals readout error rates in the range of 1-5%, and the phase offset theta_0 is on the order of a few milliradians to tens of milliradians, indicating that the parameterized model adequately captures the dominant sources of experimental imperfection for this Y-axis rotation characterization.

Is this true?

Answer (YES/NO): NO